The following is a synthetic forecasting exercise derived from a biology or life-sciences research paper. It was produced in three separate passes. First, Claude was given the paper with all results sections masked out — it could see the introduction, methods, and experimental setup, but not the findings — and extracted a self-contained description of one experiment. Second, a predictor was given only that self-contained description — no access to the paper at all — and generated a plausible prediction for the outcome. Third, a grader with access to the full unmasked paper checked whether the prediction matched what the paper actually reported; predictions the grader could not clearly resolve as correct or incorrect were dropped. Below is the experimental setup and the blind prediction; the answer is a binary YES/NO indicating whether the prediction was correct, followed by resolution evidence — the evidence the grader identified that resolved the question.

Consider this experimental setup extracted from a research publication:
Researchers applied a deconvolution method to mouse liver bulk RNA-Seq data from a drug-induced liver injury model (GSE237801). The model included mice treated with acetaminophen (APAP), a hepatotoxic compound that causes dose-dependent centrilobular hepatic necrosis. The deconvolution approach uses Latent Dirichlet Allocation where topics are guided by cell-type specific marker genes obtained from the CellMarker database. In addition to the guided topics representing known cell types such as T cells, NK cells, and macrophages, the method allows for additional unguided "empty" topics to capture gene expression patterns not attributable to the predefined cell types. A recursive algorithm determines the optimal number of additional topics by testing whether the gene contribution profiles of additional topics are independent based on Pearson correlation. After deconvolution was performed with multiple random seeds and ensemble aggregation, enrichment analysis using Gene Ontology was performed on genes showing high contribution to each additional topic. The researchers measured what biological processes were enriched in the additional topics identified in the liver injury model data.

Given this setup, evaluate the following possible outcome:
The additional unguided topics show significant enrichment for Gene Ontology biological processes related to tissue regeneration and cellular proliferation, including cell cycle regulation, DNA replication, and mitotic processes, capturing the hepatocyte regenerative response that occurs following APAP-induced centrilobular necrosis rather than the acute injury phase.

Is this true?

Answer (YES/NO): NO